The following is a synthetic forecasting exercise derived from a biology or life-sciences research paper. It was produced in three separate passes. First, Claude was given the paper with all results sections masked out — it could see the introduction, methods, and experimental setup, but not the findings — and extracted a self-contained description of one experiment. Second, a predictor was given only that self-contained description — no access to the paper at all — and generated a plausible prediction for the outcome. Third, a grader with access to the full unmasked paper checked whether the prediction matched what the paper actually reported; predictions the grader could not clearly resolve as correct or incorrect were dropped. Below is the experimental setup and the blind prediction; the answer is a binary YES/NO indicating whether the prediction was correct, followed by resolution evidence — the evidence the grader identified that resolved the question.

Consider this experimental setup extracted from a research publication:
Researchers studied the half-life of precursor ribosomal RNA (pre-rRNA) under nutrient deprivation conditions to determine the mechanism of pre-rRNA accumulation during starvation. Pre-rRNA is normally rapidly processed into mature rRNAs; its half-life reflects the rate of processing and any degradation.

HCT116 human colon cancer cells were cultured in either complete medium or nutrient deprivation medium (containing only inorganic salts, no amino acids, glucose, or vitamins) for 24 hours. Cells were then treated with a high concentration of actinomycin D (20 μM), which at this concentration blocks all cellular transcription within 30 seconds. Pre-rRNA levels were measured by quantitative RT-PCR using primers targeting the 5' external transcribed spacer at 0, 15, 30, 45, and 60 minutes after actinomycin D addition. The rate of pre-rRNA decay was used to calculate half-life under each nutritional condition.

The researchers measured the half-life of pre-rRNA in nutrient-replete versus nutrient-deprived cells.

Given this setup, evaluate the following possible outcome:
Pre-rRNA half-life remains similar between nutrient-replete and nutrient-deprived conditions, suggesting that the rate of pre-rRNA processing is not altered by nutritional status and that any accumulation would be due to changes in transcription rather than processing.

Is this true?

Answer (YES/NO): NO